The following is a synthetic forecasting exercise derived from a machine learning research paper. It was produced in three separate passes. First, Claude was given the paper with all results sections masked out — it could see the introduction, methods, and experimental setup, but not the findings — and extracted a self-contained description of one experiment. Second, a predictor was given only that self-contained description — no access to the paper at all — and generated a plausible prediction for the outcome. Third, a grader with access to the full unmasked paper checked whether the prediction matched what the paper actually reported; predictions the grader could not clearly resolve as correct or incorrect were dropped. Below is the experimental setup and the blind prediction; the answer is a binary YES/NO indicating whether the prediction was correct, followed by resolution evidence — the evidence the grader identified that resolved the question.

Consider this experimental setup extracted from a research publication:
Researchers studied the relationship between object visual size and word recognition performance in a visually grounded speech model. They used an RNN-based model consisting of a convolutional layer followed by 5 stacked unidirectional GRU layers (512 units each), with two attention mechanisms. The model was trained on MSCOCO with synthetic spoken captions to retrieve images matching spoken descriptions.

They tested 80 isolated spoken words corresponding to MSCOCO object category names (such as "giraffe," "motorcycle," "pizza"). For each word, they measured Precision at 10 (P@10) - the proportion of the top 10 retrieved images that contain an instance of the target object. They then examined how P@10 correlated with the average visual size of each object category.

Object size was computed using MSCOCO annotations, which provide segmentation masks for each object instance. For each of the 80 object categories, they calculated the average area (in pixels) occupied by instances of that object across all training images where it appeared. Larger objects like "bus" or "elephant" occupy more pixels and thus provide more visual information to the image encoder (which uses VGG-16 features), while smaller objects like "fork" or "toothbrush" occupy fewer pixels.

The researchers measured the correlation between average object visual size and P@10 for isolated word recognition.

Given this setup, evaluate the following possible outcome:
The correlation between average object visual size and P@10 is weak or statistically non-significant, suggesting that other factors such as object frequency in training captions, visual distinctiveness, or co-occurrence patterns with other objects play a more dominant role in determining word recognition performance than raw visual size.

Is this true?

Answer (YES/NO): NO